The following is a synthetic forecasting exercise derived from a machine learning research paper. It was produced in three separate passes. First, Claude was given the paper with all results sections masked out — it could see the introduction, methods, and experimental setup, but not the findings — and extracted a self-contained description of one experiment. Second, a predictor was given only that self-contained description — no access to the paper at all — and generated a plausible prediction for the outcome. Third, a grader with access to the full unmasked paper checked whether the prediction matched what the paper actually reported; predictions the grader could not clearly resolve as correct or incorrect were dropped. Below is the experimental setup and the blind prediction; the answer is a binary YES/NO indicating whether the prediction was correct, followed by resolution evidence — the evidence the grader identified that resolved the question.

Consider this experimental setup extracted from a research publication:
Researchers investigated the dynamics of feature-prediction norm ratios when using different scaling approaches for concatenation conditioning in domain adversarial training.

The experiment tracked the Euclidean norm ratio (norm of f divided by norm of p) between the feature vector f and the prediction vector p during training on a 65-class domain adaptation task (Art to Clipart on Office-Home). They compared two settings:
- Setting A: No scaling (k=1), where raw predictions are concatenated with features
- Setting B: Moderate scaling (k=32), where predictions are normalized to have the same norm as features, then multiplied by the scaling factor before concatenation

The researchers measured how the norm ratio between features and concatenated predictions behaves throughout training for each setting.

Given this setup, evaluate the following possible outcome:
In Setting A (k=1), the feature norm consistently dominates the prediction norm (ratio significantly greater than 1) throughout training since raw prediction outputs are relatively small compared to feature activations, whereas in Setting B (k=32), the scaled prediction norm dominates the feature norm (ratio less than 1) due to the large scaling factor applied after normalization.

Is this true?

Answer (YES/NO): NO